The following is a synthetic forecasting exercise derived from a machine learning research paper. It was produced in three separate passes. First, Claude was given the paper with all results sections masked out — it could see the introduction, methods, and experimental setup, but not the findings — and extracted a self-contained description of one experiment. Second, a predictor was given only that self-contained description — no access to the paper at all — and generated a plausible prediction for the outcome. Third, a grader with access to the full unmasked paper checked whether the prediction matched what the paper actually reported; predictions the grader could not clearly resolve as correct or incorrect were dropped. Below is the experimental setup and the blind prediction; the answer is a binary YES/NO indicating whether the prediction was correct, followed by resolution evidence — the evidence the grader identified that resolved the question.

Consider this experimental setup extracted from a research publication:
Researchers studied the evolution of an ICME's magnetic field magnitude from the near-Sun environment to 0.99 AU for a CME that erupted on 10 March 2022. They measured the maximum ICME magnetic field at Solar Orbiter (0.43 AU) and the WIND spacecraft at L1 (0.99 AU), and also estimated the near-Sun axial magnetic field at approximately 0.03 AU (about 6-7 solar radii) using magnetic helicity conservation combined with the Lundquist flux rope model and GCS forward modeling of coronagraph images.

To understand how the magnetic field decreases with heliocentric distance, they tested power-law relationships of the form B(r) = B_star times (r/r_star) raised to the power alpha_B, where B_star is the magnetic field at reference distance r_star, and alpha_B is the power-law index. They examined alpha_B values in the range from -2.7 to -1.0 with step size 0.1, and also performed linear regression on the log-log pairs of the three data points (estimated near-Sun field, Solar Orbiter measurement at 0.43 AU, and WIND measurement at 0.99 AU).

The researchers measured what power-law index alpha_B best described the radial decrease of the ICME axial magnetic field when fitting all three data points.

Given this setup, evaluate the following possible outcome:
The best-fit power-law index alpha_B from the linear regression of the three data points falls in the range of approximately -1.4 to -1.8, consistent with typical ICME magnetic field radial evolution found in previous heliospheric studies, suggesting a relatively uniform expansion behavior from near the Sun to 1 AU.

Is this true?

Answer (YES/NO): NO